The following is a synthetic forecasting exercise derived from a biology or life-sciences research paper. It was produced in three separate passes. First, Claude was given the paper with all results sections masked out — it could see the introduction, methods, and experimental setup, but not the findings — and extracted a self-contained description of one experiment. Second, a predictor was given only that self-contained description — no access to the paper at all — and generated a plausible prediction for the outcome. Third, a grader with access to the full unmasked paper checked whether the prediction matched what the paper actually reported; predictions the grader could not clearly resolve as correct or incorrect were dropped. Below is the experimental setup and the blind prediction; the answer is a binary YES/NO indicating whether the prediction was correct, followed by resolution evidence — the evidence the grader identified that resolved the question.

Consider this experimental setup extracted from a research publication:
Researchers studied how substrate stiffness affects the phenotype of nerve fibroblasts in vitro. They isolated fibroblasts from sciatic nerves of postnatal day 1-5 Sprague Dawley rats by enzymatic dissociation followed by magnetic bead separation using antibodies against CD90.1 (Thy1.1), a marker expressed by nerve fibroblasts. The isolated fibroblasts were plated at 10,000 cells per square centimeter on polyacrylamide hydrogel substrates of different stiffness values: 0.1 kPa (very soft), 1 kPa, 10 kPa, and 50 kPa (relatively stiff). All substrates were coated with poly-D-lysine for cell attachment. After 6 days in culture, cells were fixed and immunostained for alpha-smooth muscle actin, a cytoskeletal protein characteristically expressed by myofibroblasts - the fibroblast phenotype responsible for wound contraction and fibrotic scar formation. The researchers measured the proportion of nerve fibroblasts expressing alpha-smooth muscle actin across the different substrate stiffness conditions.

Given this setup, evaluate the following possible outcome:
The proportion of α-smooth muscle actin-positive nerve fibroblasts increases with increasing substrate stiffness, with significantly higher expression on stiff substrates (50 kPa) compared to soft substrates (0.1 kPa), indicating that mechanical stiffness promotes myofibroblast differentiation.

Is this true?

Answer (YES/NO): YES